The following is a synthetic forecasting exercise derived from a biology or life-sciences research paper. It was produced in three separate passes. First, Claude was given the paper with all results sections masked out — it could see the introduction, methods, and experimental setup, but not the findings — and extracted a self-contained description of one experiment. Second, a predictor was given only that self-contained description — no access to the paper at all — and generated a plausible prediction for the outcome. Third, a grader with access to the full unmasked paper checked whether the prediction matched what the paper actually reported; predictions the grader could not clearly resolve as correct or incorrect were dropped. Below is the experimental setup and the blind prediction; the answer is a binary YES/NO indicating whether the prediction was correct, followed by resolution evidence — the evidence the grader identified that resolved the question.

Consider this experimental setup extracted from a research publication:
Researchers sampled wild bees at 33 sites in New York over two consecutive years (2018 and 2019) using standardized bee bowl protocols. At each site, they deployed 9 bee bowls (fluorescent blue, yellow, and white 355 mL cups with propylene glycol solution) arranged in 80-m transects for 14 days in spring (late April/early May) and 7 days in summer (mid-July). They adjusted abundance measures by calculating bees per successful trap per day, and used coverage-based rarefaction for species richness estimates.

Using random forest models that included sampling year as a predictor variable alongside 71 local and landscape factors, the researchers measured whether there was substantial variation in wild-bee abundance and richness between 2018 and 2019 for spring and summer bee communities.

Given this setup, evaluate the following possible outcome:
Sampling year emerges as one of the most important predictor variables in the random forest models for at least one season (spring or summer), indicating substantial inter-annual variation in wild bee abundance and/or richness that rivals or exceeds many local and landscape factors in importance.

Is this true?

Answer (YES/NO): YES